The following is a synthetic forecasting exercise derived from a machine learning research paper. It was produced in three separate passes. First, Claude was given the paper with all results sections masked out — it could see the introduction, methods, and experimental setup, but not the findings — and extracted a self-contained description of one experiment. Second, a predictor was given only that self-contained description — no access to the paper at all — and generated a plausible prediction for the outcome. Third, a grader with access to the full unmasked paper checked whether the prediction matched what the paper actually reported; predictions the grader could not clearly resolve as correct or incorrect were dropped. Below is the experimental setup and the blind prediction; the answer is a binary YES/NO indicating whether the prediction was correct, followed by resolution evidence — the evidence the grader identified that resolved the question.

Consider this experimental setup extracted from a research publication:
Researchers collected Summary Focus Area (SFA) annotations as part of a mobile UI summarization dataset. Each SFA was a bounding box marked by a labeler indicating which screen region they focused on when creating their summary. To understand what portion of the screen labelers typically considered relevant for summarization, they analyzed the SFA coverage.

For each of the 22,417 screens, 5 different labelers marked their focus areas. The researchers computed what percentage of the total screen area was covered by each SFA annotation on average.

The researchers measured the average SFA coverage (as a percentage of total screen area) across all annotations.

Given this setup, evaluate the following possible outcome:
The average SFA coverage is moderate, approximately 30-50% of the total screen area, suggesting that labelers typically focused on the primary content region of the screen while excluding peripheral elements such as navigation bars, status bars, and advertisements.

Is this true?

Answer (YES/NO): NO